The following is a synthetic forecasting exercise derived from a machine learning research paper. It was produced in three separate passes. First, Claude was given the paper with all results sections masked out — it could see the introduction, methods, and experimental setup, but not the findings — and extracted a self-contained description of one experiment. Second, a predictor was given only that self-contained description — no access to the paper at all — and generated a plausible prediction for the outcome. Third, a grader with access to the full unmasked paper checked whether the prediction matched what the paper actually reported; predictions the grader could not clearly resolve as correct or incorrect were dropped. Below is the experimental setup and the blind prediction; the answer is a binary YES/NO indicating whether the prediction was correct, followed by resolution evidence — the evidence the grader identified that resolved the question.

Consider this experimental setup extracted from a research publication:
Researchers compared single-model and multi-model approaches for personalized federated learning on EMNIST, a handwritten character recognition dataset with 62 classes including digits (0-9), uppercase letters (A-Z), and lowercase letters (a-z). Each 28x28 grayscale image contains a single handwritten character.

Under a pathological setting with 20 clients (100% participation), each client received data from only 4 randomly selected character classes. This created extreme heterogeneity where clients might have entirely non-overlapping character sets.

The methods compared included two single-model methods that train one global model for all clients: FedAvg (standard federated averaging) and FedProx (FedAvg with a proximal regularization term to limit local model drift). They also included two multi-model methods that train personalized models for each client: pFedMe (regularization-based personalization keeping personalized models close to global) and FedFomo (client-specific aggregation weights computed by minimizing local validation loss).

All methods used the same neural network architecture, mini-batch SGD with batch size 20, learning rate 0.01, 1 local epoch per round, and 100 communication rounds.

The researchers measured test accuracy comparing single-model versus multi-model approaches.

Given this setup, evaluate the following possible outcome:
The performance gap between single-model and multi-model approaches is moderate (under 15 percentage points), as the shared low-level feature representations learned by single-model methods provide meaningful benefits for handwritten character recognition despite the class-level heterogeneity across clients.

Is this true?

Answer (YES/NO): NO